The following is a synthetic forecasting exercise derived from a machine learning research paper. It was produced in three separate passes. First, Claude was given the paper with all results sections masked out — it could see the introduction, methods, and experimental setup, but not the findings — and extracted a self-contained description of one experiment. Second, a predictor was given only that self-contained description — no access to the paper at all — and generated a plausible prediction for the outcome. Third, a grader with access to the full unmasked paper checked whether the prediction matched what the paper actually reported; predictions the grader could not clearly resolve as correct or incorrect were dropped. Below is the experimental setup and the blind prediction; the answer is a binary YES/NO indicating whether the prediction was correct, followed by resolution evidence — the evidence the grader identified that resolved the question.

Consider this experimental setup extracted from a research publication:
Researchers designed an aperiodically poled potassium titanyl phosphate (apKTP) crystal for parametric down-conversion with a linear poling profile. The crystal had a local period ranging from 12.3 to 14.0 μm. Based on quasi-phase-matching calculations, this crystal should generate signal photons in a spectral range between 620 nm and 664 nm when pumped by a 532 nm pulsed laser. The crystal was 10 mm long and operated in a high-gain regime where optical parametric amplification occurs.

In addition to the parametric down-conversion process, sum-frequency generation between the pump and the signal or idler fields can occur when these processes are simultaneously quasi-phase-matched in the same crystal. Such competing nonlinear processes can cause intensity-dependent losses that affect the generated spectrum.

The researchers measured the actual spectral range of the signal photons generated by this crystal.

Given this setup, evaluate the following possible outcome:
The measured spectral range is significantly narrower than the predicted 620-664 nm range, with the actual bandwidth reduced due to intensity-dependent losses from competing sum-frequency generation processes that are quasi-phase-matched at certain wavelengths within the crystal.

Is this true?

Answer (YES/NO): YES